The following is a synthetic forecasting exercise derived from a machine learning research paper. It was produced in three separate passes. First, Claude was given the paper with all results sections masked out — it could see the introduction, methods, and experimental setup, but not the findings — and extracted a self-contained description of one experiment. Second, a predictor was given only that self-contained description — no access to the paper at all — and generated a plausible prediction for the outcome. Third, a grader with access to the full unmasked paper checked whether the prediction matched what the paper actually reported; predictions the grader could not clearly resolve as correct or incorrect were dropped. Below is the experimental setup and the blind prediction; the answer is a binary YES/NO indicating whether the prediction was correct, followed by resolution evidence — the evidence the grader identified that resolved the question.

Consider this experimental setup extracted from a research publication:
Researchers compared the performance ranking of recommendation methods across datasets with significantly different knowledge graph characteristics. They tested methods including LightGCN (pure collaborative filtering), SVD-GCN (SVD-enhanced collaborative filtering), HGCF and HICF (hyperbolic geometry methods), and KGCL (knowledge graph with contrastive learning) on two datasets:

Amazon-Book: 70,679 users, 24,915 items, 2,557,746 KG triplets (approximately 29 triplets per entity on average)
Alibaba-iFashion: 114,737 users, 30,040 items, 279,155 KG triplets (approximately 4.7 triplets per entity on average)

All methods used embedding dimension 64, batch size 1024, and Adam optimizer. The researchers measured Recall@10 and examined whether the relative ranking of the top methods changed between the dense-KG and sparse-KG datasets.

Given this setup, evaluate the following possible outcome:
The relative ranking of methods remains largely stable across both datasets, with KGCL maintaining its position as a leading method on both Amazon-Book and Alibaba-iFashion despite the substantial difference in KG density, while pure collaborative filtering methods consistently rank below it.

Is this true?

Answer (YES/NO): YES